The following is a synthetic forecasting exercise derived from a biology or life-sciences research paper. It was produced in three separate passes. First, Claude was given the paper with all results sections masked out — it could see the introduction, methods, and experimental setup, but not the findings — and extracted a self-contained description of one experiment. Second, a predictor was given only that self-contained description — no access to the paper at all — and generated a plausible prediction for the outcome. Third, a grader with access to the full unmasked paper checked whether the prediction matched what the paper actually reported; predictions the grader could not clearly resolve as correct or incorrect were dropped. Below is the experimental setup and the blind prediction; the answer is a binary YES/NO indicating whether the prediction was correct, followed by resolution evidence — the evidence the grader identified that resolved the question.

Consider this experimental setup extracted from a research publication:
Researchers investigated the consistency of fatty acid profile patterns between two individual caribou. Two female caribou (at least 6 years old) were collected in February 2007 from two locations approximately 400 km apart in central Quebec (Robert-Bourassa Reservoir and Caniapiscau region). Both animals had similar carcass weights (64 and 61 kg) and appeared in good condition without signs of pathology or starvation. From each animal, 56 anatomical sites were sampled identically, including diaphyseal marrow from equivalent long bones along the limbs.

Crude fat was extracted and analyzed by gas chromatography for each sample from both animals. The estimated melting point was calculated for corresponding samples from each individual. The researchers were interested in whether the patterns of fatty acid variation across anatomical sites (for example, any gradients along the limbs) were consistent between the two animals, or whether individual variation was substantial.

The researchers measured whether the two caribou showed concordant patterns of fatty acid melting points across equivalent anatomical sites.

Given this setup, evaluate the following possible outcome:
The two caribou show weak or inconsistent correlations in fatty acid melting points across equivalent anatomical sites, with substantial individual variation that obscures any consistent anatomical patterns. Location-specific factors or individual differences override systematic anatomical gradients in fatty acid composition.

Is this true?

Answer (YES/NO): NO